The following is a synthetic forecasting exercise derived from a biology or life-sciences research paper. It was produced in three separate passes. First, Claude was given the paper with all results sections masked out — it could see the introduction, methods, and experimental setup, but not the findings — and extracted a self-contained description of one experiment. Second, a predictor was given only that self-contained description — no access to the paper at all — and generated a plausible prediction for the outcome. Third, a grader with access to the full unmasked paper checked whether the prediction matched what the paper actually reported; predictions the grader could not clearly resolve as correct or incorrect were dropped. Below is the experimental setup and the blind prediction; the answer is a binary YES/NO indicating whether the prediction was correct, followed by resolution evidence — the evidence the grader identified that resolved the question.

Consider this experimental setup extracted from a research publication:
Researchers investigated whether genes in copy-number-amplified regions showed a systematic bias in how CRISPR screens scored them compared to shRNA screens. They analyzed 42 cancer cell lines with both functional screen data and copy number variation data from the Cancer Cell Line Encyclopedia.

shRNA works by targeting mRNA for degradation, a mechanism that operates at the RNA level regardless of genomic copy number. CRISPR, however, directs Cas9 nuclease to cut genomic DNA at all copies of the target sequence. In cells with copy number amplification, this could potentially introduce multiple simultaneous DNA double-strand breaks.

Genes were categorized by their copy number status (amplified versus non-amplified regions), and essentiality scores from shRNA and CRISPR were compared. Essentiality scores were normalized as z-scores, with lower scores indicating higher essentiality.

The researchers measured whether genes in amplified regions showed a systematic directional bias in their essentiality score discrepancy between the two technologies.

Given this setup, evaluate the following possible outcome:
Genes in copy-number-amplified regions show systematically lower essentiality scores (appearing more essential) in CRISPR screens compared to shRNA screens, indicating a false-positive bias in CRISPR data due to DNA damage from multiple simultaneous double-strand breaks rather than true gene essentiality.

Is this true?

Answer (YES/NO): YES